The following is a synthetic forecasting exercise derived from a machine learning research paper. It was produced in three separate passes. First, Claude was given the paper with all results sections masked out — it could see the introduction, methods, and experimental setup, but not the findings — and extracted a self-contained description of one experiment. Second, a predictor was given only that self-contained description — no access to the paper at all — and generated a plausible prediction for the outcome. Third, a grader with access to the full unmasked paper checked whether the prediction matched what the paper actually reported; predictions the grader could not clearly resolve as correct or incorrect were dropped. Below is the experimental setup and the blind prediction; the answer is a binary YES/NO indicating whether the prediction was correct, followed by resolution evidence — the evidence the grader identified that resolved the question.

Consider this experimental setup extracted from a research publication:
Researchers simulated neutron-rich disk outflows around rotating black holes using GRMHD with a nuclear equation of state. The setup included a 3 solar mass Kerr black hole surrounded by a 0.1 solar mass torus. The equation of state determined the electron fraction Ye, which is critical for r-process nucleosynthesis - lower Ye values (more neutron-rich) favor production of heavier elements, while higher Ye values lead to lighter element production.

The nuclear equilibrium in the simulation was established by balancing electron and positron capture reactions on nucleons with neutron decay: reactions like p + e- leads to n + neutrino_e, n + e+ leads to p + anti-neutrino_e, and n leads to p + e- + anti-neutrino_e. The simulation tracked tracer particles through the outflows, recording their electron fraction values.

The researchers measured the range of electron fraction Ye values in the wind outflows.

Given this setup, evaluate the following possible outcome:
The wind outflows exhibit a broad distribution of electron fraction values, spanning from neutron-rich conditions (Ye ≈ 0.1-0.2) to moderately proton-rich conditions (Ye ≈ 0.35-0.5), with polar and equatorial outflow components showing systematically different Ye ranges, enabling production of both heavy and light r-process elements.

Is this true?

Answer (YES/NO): NO